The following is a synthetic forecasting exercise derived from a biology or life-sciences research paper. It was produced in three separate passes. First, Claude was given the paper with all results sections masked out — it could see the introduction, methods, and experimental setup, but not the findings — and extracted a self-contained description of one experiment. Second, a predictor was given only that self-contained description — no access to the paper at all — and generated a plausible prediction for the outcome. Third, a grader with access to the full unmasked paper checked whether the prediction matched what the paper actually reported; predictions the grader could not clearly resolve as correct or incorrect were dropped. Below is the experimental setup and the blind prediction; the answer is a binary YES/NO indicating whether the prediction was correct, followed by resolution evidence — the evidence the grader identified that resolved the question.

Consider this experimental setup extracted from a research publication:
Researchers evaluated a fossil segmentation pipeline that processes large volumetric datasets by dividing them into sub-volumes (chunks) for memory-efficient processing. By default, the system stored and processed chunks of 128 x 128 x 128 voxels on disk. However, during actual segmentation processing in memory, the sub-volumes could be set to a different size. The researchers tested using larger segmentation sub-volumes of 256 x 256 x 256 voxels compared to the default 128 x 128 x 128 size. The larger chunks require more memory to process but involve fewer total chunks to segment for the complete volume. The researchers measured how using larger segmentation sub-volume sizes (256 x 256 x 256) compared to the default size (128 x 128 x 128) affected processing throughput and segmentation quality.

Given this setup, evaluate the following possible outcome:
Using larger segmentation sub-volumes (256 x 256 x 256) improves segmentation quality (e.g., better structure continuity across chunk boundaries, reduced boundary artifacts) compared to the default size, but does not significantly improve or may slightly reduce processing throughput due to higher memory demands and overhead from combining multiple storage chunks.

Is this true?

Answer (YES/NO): NO